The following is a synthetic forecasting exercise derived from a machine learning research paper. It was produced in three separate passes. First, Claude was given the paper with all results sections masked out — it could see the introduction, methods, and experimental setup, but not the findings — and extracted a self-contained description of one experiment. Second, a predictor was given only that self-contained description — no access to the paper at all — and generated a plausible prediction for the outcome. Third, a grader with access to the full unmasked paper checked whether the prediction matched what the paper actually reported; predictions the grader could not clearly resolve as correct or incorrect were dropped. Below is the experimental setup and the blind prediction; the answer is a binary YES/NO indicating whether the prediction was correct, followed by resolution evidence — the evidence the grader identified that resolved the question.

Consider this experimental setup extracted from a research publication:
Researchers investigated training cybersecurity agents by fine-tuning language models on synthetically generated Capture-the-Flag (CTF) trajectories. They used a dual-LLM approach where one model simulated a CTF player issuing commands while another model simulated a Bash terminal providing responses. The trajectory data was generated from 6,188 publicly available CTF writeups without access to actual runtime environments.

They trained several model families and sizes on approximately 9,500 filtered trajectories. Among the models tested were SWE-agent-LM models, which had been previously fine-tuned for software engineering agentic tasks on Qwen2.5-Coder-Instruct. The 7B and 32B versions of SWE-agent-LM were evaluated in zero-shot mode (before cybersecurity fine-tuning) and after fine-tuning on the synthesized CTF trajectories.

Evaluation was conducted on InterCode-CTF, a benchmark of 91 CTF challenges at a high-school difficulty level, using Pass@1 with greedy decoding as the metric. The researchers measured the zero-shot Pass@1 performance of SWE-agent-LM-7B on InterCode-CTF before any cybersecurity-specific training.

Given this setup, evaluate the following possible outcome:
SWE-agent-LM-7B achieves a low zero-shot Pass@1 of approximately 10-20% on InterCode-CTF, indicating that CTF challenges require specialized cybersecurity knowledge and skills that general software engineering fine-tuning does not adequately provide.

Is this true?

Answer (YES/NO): NO